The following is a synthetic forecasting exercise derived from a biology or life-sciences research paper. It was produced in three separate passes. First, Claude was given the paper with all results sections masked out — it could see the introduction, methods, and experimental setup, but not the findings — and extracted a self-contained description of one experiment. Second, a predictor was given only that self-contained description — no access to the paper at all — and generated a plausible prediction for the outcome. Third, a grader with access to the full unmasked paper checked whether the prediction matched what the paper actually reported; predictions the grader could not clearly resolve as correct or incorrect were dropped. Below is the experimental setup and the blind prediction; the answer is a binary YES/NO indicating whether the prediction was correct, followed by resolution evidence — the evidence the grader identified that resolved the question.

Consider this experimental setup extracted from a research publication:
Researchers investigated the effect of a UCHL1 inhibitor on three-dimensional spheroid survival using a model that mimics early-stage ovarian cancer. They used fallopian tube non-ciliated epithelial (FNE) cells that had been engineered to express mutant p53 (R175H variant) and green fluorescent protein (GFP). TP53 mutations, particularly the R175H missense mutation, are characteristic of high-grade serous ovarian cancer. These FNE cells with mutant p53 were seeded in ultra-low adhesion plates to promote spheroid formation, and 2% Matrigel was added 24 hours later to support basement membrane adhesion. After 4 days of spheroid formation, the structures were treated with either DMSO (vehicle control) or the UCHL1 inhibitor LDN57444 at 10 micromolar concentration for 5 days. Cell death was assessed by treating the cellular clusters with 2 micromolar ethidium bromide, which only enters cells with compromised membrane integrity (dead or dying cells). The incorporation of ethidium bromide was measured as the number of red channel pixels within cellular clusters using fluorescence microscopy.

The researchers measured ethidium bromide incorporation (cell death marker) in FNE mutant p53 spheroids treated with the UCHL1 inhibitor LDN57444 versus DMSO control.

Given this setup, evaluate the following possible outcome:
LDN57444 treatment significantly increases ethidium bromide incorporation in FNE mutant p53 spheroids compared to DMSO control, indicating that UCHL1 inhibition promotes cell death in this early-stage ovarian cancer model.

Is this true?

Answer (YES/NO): YES